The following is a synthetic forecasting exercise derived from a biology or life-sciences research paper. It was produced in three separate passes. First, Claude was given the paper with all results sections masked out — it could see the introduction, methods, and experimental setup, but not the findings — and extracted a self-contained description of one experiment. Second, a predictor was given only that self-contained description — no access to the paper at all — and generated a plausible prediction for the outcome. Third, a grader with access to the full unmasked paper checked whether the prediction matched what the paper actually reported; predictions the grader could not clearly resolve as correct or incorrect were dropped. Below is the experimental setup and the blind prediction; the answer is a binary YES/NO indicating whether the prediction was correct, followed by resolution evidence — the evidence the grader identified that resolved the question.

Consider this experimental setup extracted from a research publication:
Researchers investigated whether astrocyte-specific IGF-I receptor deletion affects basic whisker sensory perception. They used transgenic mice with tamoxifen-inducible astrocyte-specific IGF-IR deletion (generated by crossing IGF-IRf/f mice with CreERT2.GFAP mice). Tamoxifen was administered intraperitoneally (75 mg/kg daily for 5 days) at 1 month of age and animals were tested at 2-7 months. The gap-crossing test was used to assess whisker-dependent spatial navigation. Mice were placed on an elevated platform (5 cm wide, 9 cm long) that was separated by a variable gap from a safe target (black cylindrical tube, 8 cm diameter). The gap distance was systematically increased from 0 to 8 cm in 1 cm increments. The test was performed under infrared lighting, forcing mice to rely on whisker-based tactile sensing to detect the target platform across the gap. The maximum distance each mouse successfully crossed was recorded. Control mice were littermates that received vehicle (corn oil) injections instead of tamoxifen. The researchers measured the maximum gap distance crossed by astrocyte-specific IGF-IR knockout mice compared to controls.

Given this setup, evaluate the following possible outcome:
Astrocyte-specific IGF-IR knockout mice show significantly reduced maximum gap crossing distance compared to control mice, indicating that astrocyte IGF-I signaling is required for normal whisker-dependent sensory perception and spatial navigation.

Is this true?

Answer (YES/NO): NO